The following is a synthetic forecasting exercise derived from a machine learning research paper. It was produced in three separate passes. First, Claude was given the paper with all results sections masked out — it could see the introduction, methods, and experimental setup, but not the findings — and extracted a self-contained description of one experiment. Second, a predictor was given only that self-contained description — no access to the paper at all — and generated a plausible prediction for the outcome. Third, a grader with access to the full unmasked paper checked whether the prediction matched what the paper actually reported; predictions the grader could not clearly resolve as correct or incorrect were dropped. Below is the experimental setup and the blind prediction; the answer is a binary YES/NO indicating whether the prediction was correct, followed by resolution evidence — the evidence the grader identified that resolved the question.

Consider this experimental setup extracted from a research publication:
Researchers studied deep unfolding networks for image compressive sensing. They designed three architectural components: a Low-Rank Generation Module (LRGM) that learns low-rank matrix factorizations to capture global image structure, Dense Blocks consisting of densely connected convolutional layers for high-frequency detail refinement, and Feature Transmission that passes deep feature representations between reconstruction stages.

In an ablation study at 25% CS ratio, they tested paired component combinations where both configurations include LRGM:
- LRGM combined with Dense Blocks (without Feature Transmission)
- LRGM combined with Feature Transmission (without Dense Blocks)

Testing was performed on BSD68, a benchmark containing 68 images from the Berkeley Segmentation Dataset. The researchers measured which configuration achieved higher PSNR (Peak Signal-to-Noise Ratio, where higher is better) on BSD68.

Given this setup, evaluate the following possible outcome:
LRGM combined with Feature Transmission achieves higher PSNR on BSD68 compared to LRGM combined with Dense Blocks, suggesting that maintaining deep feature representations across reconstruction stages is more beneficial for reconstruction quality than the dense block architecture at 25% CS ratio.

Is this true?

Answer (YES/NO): YES